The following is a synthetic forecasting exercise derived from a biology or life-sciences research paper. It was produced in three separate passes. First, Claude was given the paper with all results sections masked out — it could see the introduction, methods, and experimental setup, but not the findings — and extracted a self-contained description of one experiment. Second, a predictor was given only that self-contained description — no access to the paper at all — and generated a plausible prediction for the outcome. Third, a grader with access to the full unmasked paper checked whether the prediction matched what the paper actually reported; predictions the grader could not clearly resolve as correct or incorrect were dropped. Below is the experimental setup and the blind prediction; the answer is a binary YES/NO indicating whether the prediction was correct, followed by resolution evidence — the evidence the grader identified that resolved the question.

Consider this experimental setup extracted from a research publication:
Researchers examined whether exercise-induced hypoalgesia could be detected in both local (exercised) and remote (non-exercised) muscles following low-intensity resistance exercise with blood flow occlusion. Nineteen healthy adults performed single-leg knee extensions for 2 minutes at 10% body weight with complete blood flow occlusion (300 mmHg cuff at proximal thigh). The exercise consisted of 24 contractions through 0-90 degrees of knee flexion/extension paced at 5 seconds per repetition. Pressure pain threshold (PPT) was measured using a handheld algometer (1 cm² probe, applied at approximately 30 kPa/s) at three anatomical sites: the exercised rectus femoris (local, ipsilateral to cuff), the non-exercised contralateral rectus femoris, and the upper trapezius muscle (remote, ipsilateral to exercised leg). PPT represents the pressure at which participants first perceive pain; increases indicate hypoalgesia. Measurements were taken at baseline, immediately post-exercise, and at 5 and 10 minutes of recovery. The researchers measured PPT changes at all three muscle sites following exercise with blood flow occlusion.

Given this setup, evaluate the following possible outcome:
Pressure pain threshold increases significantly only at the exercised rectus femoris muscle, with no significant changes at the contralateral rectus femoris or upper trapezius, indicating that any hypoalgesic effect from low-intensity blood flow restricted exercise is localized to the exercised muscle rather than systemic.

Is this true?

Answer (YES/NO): NO